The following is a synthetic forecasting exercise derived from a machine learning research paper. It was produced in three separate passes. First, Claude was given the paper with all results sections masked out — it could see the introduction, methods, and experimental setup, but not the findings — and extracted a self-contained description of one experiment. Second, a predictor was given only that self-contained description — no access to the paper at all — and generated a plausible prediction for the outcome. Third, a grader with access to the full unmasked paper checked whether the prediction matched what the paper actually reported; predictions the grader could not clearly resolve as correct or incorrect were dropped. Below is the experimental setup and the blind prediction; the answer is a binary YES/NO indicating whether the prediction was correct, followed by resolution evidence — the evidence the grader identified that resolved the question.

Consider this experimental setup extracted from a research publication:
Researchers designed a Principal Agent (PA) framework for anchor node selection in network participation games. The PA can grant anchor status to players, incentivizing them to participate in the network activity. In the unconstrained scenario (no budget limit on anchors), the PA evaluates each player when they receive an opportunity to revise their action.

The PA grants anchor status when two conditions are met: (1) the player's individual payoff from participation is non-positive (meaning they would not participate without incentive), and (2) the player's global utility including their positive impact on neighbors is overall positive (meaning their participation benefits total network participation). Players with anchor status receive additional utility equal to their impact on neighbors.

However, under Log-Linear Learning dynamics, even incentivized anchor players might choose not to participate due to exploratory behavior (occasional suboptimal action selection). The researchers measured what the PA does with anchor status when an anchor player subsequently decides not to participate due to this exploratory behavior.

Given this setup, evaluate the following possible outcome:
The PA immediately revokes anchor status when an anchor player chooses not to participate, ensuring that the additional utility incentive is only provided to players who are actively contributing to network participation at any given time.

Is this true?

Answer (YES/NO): YES